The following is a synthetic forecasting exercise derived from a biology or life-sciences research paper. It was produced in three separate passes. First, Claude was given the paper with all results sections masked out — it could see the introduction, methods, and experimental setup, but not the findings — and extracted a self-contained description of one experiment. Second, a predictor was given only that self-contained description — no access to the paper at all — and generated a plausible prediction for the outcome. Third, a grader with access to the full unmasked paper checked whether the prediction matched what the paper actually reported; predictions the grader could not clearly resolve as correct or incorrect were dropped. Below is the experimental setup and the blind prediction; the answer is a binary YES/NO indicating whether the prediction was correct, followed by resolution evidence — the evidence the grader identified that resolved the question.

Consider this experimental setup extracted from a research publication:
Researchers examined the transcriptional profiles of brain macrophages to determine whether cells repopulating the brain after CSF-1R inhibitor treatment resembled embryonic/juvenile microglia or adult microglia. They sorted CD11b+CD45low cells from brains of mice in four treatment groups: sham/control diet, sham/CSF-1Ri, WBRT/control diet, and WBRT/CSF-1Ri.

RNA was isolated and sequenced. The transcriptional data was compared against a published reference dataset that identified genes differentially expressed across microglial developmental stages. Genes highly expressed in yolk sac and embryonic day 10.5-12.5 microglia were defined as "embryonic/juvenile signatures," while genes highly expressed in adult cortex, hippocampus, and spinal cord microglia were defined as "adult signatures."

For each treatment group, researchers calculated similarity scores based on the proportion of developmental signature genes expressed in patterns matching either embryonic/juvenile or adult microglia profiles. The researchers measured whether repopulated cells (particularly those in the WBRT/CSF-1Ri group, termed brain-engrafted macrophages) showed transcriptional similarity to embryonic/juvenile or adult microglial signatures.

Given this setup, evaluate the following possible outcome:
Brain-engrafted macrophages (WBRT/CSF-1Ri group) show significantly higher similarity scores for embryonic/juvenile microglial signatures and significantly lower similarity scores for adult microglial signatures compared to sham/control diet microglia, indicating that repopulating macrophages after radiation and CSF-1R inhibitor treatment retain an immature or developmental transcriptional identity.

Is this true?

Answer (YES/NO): YES